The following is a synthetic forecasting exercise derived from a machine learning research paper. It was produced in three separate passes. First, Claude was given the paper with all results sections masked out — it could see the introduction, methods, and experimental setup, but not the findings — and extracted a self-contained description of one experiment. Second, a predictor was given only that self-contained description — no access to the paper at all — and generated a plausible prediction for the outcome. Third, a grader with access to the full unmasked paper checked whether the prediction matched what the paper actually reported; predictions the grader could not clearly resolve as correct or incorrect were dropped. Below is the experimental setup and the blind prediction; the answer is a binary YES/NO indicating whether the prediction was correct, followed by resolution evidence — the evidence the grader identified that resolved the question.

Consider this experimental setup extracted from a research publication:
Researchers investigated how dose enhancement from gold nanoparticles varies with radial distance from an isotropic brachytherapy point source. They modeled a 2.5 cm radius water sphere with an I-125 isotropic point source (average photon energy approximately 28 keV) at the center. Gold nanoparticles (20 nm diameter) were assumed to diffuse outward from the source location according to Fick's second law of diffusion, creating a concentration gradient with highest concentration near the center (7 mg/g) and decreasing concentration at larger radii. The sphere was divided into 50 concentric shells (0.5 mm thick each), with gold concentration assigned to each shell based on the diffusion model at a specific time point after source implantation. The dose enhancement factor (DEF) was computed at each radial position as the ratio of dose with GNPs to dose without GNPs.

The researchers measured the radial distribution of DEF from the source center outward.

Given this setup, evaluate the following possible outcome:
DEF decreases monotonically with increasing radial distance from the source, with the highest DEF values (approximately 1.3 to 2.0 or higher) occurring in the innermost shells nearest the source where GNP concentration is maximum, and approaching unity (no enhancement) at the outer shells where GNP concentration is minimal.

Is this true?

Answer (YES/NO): NO